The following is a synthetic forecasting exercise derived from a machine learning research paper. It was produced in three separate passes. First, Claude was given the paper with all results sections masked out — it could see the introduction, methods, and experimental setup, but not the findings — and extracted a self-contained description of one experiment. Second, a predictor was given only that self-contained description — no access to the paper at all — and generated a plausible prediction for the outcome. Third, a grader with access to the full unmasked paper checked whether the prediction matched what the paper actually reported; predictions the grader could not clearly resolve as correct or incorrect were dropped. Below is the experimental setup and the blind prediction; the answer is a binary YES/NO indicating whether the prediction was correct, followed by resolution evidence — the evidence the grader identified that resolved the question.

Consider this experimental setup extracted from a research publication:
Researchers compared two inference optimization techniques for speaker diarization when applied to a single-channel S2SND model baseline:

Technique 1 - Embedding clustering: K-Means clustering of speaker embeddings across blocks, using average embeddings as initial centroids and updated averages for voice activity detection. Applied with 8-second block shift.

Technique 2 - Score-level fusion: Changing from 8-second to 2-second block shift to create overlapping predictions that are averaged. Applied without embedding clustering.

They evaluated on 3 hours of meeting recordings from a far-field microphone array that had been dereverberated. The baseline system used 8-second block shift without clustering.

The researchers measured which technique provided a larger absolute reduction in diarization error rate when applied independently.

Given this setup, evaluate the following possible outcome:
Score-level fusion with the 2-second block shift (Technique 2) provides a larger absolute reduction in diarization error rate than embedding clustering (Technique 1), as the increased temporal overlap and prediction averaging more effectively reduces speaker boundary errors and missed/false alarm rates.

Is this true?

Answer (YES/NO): YES